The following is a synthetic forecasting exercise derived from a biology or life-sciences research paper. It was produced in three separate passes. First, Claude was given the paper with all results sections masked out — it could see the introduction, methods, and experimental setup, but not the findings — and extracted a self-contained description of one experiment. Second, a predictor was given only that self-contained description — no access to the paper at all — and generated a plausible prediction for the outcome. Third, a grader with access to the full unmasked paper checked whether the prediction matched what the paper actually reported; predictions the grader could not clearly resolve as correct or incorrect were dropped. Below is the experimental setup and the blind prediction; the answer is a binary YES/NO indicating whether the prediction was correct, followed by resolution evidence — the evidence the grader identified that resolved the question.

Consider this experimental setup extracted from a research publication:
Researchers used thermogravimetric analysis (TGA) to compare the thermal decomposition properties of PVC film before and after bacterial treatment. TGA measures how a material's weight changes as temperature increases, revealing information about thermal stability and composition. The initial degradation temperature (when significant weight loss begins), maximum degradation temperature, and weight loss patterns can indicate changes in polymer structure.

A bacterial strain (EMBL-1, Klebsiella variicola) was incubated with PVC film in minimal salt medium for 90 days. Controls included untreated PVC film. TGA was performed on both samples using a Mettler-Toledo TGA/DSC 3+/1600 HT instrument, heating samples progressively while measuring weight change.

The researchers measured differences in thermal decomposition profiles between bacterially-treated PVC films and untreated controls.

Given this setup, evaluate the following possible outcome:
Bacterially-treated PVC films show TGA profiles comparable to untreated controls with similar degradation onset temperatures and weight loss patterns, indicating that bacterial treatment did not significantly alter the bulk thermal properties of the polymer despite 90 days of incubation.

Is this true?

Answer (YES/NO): NO